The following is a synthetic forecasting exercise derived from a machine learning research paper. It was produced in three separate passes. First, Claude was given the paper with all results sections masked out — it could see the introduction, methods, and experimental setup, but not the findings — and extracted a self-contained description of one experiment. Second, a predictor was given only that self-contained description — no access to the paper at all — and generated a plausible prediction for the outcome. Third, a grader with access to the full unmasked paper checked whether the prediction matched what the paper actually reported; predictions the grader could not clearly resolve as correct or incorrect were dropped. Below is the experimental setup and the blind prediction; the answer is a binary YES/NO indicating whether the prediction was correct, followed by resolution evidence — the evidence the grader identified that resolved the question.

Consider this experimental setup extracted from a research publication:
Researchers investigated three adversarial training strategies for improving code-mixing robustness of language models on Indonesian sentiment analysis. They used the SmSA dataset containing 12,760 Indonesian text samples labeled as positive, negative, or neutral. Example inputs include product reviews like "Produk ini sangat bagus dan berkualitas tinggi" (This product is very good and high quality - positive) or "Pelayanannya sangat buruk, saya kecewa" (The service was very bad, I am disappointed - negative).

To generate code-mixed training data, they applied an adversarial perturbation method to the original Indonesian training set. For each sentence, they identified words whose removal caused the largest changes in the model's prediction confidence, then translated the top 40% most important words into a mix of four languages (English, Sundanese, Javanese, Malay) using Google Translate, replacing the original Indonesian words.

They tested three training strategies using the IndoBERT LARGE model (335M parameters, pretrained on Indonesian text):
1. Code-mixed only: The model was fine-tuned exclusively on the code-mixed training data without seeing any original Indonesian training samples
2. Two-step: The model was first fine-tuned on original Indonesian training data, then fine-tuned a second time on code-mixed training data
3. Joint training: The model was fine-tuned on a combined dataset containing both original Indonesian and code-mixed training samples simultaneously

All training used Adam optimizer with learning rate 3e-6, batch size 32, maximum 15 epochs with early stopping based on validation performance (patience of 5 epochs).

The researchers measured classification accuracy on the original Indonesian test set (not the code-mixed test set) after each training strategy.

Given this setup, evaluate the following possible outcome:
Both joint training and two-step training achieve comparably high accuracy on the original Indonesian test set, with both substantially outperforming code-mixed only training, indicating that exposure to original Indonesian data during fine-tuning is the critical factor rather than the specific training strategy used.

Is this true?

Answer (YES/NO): NO